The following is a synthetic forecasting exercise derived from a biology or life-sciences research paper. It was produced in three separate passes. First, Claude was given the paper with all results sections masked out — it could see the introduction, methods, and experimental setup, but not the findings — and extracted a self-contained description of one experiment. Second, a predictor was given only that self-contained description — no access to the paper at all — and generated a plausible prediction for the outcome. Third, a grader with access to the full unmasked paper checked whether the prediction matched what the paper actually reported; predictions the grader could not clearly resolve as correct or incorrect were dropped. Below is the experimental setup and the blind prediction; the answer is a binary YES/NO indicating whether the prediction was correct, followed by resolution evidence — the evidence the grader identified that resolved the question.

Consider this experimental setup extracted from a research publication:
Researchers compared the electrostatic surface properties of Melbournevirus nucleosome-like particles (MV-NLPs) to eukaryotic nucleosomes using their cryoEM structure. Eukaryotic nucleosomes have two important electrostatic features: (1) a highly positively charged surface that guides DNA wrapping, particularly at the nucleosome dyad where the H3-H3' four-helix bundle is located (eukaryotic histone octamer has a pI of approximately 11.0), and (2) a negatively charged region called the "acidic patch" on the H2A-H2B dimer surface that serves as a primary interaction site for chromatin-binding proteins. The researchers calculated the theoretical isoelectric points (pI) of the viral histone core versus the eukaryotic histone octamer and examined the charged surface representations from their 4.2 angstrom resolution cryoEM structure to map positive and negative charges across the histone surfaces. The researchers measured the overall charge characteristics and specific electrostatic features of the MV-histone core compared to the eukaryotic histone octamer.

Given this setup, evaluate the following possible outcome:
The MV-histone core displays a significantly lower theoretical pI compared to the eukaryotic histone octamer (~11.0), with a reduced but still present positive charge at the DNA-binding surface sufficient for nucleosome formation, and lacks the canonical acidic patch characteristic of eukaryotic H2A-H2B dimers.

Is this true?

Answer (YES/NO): YES